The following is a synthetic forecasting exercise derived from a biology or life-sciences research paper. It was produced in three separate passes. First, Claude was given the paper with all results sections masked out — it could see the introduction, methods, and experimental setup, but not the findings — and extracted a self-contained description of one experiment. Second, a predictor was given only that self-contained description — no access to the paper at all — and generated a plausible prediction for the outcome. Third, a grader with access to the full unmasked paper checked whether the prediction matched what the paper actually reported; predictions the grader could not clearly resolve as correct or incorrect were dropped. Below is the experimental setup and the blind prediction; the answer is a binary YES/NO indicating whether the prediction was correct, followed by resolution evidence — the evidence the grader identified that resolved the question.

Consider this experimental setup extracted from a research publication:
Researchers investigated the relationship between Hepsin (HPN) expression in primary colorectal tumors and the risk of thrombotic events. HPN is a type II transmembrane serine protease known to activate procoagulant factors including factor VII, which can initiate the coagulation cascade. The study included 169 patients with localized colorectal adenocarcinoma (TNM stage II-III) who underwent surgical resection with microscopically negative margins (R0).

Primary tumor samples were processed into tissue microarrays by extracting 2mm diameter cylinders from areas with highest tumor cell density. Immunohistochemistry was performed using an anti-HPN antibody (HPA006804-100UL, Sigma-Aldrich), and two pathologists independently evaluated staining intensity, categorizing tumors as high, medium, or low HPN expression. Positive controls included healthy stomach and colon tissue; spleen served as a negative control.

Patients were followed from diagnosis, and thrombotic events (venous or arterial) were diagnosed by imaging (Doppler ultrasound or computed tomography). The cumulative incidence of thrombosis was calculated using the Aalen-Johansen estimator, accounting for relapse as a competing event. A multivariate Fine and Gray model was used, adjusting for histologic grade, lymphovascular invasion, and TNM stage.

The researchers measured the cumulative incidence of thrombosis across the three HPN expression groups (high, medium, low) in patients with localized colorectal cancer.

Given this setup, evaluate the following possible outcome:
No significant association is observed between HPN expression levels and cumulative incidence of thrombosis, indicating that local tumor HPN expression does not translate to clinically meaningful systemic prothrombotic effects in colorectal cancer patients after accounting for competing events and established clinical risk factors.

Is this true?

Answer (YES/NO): NO